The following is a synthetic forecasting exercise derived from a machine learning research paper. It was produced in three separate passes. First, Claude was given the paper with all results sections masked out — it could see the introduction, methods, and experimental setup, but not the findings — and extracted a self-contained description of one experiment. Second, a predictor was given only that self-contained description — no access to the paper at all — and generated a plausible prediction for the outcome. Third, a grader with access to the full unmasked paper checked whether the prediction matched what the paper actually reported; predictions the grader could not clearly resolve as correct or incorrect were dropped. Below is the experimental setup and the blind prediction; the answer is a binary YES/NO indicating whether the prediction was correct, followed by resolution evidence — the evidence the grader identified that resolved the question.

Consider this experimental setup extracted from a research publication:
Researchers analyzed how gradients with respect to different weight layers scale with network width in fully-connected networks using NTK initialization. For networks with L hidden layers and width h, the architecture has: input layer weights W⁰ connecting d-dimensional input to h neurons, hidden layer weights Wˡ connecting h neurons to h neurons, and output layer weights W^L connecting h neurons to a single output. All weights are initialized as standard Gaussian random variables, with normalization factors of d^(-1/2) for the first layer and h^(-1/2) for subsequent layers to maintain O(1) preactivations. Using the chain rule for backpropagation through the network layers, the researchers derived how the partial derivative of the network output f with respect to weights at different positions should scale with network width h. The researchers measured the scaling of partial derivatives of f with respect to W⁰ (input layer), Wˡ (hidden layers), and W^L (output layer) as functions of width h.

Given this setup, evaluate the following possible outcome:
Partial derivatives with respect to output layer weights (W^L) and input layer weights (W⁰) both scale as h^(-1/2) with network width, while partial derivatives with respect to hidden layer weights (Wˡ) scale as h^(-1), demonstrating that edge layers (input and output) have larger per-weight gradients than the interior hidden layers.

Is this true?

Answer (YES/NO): YES